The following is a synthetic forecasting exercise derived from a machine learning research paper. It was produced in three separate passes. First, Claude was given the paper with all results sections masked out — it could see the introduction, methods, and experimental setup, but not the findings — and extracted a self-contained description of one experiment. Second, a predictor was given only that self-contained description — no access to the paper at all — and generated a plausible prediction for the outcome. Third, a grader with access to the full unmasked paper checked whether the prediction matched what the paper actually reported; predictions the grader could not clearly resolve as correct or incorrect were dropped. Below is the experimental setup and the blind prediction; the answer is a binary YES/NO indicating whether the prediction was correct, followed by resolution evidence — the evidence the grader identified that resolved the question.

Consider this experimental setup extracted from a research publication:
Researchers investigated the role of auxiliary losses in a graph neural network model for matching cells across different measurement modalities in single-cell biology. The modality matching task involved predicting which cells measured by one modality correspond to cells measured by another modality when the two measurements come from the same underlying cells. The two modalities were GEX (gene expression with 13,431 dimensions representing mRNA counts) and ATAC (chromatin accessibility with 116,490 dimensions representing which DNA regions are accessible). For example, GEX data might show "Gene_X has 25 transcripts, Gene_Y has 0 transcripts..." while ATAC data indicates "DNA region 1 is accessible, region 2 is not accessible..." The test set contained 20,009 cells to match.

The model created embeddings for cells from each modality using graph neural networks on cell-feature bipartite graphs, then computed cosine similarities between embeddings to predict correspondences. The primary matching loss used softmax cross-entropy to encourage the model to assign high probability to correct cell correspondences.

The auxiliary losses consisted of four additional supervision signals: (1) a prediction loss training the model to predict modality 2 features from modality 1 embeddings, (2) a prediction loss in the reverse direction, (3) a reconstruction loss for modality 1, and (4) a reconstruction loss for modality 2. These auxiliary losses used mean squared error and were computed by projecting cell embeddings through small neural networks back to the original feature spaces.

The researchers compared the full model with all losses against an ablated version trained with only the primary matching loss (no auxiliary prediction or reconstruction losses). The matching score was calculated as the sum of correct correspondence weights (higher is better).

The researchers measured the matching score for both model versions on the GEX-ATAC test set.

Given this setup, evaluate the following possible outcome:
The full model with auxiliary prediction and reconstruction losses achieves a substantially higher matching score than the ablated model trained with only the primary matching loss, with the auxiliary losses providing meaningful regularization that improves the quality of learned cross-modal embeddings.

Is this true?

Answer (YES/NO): YES